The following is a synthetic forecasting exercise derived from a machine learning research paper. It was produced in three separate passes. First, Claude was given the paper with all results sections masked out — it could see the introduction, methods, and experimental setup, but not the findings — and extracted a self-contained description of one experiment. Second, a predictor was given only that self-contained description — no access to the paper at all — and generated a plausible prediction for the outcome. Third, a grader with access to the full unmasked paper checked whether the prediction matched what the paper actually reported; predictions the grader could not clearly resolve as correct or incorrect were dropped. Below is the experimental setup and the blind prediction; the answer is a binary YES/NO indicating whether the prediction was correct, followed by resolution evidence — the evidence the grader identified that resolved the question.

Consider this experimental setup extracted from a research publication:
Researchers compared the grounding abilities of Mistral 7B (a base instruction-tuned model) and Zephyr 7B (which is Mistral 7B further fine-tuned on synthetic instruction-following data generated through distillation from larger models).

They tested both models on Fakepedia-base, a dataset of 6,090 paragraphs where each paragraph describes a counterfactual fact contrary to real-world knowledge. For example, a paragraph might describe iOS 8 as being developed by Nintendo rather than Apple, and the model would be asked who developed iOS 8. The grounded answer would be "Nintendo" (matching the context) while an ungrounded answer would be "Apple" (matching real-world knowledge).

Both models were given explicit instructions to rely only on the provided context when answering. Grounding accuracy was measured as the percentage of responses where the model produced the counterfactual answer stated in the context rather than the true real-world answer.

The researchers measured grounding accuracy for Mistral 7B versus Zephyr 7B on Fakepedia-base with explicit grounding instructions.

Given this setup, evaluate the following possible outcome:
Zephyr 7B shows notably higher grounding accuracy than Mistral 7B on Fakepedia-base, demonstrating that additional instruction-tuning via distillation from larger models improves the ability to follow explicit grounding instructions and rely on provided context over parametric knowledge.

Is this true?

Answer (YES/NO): NO